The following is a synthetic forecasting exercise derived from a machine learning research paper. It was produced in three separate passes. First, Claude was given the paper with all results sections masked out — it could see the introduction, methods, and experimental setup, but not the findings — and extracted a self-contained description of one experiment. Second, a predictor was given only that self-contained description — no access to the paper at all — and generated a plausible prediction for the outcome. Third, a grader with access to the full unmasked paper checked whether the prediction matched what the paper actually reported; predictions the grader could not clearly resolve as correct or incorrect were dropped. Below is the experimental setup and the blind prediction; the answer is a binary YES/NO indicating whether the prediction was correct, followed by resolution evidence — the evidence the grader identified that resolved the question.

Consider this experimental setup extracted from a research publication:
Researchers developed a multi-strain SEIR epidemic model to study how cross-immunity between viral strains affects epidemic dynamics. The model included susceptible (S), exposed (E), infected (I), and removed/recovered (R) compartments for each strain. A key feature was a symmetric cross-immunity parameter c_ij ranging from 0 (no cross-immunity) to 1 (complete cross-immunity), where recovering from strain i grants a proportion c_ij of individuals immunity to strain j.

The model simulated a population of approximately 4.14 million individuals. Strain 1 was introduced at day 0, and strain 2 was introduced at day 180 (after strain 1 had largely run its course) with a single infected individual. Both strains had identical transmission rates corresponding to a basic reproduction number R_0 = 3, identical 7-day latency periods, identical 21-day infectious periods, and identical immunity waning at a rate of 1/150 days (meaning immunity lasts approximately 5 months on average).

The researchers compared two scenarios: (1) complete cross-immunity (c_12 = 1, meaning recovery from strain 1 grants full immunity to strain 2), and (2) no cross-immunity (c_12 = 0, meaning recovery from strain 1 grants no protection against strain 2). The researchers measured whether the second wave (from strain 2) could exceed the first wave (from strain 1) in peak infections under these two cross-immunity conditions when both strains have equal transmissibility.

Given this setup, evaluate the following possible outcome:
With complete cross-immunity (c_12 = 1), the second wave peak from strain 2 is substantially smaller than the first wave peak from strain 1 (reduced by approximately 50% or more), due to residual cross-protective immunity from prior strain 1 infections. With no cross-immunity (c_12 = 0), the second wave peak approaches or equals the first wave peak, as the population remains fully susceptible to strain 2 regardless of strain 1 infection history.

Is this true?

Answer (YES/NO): NO